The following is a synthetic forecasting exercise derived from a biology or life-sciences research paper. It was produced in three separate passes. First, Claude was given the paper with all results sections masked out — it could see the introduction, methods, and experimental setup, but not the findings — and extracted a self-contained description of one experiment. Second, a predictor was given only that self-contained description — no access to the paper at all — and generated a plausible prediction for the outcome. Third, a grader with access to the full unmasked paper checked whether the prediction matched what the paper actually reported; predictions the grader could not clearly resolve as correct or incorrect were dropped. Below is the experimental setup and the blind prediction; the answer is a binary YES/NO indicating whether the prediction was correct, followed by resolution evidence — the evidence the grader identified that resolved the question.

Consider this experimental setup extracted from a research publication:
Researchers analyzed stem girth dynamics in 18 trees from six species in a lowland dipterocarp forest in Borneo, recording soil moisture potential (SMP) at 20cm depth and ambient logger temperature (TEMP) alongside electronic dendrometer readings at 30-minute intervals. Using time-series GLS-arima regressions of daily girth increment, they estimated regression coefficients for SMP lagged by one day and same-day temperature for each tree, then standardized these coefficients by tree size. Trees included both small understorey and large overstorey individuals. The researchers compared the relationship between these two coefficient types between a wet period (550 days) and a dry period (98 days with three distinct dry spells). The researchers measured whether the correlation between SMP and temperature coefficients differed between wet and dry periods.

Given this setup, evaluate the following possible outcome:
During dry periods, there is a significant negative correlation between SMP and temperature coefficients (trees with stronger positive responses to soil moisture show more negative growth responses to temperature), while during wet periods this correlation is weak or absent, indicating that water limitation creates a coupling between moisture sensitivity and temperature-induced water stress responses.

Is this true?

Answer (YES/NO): NO